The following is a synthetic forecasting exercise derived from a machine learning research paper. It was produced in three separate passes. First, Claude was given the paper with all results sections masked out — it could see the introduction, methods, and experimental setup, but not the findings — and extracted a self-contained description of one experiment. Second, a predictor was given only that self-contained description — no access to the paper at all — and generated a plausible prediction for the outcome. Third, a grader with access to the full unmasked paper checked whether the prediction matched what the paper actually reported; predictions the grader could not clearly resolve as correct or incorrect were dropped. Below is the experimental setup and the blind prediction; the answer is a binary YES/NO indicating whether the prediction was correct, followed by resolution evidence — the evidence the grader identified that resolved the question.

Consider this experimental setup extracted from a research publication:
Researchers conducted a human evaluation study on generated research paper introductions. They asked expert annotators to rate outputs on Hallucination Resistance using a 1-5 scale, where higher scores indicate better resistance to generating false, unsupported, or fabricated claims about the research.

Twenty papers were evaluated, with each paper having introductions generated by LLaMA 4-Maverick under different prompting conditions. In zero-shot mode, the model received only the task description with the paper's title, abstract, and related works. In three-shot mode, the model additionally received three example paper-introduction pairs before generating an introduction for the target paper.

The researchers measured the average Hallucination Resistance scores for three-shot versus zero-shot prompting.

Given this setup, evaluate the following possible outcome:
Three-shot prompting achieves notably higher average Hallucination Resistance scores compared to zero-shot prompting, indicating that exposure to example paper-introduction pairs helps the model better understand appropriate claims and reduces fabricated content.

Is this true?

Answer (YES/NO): YES